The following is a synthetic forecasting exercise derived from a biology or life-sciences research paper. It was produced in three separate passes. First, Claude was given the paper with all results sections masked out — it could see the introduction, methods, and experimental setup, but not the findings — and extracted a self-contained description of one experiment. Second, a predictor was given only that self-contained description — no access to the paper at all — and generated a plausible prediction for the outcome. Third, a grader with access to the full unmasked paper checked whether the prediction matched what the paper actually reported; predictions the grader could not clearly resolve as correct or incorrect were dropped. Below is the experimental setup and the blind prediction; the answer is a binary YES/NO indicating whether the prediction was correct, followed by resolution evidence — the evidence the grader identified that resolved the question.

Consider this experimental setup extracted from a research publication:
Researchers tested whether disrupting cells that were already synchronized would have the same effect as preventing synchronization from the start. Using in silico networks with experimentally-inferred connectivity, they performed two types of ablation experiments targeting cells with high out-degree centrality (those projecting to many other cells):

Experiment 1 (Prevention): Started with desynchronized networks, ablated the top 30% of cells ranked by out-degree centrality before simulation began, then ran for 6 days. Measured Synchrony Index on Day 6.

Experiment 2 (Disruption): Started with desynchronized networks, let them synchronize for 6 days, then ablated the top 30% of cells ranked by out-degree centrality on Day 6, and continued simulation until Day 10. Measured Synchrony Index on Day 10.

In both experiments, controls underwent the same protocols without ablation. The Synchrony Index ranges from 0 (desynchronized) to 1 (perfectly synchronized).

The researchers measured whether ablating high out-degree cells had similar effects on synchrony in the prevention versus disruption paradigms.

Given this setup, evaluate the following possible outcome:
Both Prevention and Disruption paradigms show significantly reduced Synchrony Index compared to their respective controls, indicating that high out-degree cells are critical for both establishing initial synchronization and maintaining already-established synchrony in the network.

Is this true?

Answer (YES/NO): YES